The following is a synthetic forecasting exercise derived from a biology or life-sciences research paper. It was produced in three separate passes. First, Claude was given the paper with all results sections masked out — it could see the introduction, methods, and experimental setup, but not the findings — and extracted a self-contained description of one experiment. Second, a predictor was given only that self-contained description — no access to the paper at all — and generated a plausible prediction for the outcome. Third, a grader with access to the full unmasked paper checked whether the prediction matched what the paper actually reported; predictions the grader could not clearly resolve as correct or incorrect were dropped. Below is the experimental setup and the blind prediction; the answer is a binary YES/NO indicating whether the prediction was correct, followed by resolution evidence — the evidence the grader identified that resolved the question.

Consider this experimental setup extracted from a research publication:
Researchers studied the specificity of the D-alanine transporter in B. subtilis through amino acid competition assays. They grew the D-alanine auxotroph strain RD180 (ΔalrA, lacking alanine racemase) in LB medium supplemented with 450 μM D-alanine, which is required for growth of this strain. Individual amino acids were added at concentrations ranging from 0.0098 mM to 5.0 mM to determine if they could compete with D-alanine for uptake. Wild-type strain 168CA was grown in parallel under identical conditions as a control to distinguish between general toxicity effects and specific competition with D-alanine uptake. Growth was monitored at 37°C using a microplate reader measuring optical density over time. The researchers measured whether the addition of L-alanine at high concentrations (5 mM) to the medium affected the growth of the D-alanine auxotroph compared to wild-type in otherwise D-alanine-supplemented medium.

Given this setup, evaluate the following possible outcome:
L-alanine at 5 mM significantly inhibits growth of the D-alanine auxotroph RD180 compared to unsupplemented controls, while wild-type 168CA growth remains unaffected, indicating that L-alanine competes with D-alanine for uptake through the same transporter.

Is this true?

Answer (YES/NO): YES